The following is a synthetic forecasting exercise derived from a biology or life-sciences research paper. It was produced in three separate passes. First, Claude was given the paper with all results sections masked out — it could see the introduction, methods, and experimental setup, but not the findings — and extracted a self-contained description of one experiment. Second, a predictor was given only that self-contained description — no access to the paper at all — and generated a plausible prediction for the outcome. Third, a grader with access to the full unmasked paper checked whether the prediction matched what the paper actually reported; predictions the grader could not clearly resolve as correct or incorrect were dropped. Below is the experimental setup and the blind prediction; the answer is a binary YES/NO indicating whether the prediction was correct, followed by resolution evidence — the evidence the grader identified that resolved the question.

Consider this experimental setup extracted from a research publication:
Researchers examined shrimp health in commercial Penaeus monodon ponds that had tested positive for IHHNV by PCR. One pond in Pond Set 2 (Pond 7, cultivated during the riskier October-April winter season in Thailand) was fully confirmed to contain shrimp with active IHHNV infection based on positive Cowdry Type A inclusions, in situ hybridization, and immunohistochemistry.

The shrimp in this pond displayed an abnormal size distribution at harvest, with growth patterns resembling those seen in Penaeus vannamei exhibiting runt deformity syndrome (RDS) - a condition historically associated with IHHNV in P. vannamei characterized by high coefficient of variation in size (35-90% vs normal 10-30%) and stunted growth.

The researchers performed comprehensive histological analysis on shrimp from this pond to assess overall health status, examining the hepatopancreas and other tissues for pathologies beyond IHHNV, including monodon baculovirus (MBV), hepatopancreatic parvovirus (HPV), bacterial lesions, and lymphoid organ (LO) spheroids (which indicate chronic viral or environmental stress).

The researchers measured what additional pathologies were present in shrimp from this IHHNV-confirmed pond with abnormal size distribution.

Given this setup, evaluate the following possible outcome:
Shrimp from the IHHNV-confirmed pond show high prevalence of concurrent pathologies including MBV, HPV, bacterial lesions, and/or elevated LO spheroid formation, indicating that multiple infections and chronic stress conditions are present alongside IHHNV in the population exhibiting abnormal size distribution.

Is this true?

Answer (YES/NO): YES